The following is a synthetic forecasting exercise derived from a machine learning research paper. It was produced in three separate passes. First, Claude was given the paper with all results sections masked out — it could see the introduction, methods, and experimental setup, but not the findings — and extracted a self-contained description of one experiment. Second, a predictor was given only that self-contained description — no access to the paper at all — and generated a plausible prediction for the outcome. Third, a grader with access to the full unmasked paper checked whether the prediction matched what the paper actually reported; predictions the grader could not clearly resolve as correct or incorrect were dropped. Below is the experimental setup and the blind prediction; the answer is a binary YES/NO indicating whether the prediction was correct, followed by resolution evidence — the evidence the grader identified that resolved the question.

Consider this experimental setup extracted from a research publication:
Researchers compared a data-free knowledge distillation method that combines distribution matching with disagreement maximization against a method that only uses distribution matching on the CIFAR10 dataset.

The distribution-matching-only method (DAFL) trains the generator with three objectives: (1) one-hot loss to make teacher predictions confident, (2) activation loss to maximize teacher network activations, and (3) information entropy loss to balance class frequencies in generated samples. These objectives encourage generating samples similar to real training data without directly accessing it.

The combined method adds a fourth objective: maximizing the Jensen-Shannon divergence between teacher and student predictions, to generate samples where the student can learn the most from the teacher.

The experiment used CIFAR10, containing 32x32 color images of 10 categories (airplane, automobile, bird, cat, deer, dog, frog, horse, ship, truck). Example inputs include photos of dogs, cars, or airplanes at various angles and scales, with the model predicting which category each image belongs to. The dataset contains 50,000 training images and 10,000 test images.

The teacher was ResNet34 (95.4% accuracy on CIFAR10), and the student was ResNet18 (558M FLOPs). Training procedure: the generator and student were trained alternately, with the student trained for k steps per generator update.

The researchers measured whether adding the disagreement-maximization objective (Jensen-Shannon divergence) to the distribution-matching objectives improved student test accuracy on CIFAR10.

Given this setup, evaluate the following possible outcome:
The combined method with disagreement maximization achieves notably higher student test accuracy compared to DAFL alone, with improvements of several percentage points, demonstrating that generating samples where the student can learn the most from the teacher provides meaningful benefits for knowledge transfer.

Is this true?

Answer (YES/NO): NO